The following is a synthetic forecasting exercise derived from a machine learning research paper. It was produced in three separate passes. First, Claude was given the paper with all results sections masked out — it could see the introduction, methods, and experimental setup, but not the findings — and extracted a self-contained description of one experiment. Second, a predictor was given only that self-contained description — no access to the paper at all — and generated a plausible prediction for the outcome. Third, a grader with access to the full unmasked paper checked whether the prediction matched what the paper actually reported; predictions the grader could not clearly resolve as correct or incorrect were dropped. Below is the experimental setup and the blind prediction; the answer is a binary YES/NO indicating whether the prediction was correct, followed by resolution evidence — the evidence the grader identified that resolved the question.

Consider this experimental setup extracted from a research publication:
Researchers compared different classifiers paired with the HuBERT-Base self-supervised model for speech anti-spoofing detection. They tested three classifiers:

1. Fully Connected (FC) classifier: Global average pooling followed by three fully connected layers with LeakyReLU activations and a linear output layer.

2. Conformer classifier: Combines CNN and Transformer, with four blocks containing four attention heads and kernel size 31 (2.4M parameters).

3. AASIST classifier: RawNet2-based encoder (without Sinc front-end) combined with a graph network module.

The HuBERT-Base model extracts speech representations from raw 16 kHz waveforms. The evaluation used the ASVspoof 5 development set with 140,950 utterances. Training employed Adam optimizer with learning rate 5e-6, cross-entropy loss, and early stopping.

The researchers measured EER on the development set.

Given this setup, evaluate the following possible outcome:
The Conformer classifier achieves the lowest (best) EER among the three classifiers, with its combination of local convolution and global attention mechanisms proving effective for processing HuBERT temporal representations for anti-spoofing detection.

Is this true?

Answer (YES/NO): NO